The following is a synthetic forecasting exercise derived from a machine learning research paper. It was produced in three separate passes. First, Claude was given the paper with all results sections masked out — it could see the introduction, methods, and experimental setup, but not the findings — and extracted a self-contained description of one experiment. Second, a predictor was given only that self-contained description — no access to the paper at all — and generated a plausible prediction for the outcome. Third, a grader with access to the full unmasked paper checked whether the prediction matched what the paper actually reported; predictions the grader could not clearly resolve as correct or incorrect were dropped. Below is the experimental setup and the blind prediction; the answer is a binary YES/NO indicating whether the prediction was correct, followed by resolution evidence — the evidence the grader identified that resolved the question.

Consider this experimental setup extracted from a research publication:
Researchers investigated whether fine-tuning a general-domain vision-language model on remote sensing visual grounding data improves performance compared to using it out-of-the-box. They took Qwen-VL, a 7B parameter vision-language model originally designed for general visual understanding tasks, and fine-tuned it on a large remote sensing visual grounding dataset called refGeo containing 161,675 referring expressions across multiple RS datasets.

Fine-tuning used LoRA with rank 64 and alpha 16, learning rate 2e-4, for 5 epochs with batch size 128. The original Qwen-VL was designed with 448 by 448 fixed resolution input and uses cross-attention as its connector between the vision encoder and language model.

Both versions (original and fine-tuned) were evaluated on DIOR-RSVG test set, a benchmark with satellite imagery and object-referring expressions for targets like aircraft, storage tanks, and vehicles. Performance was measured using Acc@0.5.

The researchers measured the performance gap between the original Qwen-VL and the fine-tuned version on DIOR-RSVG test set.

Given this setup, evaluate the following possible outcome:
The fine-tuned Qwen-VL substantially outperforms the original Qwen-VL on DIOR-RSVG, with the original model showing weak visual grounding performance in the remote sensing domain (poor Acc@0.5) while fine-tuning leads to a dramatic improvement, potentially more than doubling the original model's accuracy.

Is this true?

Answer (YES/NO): NO